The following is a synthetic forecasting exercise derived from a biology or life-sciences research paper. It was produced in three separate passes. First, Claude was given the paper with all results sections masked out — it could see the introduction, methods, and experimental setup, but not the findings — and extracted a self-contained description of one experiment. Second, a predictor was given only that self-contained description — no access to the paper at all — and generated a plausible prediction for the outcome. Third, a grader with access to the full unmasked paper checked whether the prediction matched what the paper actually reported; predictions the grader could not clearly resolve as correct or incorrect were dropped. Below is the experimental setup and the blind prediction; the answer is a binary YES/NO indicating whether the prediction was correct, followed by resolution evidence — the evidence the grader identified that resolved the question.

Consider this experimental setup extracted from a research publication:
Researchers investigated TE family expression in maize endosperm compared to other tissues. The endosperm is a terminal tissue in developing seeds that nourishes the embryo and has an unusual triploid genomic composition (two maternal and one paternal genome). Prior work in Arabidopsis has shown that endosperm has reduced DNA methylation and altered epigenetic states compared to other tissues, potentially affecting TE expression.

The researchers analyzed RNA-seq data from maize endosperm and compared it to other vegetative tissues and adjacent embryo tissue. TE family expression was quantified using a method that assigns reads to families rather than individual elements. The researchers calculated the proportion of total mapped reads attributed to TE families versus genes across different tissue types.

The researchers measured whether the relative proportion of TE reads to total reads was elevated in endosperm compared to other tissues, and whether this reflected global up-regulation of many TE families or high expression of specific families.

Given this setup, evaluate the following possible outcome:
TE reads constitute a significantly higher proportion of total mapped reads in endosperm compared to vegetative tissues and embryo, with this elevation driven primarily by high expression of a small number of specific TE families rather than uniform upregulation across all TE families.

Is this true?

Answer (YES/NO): YES